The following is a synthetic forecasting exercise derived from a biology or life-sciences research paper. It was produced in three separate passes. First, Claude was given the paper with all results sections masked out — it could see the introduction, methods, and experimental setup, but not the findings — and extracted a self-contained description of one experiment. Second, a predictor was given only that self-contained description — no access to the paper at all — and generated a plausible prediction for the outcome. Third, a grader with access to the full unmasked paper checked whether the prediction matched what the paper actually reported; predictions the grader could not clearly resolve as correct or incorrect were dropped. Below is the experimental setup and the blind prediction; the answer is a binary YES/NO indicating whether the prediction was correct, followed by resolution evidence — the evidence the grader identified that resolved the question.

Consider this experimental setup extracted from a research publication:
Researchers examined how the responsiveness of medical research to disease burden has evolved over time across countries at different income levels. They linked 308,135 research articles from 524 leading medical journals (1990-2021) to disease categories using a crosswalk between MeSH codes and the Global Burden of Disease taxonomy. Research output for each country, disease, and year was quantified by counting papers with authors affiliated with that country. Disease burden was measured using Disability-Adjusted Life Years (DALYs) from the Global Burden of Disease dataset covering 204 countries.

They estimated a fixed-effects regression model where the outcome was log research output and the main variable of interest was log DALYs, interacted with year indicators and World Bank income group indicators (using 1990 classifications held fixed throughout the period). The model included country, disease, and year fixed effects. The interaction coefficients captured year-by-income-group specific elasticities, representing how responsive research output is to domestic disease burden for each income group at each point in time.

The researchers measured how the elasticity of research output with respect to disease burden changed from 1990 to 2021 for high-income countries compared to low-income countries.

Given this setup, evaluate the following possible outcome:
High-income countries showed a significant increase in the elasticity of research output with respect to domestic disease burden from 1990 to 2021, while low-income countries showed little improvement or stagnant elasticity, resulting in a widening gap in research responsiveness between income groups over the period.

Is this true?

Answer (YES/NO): NO